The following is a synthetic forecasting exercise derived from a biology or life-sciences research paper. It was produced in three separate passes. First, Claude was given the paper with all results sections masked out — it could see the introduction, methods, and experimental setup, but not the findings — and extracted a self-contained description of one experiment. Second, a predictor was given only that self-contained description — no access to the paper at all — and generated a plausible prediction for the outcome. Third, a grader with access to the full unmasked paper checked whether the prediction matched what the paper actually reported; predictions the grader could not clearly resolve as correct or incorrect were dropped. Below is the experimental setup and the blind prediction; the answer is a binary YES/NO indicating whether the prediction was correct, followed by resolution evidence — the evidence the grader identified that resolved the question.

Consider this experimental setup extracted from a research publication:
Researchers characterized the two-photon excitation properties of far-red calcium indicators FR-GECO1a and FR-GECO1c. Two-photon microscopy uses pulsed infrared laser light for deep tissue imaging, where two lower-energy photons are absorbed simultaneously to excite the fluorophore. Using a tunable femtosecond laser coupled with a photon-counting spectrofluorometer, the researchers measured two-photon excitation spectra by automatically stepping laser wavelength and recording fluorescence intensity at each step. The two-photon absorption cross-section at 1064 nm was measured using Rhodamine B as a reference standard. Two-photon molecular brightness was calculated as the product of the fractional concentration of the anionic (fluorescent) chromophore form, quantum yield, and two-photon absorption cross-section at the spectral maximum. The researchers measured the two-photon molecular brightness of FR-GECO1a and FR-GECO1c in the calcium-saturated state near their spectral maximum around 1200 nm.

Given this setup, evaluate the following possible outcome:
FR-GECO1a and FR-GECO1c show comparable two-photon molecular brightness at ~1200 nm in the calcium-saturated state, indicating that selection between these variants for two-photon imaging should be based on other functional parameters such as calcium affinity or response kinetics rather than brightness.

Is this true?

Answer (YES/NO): NO